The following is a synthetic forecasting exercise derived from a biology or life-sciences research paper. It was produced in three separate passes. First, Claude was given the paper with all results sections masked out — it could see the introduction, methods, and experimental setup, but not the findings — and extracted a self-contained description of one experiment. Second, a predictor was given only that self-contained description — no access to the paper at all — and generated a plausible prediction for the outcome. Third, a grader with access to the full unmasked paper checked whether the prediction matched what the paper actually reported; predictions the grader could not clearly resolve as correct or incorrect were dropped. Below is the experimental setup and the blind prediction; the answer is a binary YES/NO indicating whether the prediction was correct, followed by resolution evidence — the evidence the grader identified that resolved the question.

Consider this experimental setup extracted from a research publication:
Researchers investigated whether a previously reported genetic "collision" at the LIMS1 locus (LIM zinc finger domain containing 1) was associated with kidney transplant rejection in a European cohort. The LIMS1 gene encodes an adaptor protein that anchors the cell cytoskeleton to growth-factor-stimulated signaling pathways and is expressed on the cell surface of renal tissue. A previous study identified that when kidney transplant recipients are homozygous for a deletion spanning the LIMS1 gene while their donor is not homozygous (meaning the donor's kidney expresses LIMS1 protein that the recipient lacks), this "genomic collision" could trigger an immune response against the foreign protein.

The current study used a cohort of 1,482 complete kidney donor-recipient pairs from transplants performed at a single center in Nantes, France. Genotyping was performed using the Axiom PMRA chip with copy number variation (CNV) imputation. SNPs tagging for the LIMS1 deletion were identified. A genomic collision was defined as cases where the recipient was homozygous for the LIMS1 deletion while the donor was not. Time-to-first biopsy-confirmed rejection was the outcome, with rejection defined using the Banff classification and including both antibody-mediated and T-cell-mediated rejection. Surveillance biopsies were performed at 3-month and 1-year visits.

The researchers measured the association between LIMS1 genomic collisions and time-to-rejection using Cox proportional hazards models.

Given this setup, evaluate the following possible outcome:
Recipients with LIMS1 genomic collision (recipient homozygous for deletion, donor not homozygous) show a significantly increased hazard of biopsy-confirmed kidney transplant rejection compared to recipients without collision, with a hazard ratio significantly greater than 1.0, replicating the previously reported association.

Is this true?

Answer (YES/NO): YES